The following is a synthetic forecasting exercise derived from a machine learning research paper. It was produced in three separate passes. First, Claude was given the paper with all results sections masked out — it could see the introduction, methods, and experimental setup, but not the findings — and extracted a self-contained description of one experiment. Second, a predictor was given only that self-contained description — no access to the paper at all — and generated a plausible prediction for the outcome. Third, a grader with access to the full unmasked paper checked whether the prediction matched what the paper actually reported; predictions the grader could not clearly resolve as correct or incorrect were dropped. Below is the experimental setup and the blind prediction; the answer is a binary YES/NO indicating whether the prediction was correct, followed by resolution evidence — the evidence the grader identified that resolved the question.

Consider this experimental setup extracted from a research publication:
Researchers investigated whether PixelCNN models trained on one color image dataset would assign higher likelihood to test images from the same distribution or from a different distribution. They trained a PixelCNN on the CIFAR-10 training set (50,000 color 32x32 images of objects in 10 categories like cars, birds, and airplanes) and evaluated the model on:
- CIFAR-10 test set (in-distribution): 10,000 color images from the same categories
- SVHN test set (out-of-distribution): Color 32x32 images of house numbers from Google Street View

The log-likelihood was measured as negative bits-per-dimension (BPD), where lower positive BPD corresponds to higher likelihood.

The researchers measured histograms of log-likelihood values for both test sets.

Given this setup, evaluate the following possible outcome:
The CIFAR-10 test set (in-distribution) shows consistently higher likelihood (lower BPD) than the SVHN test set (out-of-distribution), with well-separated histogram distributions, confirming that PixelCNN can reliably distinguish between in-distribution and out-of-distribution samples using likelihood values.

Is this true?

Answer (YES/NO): NO